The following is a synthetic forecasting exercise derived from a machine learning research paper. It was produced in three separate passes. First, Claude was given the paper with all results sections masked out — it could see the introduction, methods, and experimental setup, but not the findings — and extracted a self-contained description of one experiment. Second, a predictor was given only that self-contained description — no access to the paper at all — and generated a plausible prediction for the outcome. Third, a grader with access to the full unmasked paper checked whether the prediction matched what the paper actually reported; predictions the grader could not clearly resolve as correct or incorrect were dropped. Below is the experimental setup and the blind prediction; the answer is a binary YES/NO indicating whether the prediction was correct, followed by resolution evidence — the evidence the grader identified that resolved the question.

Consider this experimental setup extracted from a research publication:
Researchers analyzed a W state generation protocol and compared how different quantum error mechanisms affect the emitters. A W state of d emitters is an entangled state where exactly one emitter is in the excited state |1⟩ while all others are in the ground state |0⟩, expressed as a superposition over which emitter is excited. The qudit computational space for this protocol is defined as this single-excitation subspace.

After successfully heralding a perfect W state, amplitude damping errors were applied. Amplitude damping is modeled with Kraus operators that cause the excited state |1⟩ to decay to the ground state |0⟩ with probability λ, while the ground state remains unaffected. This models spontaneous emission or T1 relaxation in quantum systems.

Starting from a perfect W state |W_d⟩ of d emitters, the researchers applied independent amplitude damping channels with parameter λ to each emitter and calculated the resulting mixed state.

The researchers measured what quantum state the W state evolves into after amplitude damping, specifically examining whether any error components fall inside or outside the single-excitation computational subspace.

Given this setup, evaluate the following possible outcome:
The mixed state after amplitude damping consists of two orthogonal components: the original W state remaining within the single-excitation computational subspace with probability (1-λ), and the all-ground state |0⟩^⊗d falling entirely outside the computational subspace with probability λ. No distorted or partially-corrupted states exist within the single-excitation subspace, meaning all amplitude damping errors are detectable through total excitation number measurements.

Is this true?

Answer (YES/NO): YES